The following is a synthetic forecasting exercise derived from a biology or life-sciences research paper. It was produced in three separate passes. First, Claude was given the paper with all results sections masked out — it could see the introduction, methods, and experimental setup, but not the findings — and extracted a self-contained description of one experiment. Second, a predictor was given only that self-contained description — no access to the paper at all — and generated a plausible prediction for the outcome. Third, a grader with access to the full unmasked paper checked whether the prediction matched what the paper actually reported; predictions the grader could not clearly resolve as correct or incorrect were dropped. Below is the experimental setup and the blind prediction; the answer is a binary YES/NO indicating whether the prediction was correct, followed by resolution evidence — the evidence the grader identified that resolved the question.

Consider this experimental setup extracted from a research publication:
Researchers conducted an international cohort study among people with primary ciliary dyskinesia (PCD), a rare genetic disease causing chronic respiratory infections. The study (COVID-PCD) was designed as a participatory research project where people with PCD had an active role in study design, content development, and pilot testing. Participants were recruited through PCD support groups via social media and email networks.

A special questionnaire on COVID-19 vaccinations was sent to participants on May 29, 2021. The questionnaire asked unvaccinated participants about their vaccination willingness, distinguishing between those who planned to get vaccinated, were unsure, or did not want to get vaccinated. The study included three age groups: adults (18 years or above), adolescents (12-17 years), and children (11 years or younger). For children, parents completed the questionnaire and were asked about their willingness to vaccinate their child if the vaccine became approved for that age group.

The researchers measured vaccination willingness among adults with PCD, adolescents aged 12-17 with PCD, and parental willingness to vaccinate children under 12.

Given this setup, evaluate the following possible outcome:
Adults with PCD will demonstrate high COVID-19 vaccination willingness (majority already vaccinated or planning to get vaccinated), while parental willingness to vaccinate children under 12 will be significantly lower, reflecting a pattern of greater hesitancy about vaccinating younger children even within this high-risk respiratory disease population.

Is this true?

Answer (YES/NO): YES